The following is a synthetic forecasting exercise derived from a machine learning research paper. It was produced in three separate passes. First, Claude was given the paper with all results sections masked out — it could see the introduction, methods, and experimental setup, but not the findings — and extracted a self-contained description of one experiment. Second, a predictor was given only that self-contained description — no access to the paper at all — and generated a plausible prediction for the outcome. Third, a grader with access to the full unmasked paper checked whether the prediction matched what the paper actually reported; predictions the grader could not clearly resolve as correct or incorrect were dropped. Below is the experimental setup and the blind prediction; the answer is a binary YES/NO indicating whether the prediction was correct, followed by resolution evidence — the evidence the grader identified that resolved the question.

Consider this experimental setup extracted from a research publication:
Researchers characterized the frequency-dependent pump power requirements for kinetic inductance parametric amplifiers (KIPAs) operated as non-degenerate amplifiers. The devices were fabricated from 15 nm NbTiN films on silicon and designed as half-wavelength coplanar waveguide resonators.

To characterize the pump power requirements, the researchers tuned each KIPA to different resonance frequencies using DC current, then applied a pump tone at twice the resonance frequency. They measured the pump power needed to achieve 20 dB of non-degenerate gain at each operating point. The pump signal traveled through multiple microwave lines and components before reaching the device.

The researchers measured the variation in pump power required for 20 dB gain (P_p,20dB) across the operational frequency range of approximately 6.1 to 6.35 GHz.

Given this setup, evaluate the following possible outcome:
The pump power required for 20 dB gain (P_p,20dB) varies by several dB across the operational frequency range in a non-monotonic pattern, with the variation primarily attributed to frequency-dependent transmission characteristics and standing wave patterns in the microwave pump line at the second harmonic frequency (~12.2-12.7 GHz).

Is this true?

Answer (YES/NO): YES